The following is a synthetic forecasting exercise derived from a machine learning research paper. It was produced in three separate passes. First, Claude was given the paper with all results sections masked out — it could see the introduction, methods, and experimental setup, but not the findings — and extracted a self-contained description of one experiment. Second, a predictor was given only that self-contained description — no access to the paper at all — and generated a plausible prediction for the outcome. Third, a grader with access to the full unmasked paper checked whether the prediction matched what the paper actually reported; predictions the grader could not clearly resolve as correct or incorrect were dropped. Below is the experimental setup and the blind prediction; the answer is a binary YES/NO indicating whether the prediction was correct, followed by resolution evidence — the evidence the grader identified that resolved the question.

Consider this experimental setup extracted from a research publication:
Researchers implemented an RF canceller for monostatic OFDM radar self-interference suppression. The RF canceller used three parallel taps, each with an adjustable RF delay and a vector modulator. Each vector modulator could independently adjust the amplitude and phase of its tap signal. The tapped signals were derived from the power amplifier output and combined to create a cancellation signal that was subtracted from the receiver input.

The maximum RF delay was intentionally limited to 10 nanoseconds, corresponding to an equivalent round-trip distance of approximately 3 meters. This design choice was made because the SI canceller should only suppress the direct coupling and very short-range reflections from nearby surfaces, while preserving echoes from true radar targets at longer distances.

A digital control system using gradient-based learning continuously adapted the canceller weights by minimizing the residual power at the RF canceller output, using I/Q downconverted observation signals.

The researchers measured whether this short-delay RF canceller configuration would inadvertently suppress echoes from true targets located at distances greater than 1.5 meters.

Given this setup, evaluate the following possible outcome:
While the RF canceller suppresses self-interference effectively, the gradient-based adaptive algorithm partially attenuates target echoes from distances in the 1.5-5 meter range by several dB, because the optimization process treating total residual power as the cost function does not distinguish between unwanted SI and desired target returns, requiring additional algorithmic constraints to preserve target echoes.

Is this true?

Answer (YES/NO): NO